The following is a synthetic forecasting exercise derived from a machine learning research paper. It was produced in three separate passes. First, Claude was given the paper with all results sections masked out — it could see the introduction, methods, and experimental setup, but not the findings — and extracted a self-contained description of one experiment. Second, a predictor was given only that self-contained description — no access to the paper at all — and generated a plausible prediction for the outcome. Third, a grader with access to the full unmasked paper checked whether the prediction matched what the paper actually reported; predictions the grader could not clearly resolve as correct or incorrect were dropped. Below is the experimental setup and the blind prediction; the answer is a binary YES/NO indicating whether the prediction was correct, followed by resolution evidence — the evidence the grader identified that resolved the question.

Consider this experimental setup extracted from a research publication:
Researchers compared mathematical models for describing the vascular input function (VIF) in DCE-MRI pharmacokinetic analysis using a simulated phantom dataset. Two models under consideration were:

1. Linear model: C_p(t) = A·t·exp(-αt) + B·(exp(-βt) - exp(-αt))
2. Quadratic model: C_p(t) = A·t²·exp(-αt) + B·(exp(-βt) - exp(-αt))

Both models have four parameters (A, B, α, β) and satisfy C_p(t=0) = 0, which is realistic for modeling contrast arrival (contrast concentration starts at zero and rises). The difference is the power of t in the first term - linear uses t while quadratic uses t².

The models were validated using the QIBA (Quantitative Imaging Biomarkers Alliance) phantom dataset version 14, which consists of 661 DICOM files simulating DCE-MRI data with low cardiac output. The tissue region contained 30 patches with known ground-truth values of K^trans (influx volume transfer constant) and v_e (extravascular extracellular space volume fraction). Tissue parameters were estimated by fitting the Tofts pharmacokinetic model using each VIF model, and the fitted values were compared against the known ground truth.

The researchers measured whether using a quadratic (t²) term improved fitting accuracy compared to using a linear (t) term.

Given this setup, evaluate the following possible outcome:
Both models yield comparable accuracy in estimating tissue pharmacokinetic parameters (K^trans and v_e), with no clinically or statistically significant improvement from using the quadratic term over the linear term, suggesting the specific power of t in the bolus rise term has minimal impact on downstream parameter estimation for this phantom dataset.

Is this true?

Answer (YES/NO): NO